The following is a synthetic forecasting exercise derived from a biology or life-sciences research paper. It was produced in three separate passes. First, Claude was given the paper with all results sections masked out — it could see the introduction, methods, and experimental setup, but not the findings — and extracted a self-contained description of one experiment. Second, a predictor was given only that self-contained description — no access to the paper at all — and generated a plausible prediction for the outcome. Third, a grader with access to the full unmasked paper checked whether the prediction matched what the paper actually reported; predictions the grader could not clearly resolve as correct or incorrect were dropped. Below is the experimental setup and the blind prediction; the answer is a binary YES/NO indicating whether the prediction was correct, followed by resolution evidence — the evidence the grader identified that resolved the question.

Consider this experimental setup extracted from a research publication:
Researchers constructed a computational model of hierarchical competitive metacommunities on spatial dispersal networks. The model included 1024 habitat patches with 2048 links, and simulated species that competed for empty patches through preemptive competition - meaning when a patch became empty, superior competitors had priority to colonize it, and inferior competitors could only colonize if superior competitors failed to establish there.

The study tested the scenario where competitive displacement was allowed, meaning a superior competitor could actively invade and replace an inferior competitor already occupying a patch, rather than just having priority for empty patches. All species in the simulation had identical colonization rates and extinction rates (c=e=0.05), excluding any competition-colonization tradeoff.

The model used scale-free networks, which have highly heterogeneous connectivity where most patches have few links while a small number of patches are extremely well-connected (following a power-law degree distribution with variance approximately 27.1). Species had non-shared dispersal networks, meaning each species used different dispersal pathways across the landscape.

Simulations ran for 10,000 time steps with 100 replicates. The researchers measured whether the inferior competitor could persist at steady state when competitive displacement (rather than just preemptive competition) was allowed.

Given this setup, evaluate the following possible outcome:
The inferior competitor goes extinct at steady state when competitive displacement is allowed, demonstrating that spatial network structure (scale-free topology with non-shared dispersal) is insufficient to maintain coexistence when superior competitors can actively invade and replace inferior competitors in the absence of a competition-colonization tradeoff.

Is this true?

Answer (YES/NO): YES